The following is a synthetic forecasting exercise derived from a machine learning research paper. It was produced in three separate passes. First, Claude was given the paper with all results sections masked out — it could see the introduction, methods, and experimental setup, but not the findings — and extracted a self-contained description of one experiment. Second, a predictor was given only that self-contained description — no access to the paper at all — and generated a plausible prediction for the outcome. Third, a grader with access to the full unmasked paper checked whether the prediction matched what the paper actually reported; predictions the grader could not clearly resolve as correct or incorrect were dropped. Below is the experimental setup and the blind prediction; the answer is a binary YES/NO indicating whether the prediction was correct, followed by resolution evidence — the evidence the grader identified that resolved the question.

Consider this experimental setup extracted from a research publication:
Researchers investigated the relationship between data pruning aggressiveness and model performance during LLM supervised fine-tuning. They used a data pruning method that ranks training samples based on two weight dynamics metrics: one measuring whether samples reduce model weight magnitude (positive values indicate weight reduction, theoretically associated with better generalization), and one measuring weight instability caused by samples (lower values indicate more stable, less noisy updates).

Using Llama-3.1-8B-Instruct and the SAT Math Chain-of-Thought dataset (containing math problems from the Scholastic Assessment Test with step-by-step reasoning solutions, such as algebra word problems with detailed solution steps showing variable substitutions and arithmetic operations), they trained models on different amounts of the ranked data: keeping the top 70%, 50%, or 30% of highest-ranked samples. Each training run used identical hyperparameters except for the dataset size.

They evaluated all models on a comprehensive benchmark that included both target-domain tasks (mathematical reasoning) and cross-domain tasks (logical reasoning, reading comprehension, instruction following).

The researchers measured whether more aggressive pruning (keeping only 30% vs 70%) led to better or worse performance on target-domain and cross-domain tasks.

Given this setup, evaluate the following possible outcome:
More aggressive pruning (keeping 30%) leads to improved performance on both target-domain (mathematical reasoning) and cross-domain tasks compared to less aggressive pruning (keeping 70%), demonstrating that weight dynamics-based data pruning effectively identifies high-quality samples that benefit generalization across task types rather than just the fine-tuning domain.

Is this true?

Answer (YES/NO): YES